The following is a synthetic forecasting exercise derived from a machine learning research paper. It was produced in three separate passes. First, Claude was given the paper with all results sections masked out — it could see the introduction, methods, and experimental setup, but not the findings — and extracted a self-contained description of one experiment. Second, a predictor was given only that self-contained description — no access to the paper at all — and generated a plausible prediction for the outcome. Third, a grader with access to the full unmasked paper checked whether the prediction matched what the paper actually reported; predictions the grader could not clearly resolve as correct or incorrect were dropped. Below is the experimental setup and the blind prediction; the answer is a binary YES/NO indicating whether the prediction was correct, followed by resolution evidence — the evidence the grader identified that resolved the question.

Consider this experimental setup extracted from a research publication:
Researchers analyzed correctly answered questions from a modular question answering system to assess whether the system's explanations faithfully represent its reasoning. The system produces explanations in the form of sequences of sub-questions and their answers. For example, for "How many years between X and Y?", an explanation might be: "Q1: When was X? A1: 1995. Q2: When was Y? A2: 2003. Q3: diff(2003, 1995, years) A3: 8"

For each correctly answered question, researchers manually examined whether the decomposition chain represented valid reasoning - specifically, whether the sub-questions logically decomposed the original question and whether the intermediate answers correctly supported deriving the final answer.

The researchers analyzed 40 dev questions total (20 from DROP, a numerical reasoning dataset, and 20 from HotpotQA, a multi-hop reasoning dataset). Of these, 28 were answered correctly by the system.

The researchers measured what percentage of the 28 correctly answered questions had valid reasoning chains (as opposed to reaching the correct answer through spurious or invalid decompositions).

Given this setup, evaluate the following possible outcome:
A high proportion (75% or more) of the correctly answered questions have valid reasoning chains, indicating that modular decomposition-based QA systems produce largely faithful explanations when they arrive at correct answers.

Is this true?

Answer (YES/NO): YES